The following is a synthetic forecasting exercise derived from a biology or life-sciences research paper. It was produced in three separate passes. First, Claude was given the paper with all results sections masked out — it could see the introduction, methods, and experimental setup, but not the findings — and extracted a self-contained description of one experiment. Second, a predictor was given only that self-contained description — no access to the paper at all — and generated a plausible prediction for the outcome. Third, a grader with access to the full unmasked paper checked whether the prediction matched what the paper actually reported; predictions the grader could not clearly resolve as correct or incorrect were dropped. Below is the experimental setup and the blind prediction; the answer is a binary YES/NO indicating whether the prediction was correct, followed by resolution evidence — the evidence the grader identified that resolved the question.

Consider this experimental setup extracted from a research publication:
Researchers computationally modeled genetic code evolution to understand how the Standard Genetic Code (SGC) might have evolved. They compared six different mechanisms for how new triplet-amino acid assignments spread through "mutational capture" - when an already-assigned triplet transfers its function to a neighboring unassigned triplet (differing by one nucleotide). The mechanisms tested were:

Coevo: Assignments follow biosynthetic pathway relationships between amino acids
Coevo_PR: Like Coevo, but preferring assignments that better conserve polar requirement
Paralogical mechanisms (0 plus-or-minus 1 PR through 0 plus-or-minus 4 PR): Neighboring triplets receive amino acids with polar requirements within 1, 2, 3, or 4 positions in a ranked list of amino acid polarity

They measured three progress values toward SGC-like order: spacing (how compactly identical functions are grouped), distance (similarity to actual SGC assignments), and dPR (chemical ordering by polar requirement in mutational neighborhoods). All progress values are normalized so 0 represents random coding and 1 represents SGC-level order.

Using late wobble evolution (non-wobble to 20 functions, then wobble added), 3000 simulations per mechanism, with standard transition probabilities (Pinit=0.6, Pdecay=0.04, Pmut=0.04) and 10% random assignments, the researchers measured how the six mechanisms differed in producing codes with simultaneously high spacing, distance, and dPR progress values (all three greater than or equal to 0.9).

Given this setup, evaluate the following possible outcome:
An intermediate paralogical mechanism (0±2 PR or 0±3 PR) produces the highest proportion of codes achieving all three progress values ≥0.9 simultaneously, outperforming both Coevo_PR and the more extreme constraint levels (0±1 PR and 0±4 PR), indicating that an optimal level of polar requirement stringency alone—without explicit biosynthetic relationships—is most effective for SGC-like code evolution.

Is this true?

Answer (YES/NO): NO